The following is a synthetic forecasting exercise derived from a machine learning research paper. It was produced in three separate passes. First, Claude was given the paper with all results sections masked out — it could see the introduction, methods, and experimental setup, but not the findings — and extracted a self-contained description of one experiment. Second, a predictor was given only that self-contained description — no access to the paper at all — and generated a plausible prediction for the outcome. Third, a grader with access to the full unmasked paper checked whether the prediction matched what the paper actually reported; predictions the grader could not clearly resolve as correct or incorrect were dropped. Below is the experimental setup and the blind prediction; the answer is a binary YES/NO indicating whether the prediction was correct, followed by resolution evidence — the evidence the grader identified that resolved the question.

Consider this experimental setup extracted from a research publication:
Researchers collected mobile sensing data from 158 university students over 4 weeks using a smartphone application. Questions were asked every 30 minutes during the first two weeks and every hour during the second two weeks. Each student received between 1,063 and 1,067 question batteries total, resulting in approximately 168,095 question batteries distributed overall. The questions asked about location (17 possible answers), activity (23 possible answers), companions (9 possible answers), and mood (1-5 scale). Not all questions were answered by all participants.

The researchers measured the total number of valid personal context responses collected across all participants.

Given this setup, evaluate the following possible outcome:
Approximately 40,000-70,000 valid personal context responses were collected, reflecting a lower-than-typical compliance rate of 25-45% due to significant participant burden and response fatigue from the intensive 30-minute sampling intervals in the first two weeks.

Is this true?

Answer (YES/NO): NO